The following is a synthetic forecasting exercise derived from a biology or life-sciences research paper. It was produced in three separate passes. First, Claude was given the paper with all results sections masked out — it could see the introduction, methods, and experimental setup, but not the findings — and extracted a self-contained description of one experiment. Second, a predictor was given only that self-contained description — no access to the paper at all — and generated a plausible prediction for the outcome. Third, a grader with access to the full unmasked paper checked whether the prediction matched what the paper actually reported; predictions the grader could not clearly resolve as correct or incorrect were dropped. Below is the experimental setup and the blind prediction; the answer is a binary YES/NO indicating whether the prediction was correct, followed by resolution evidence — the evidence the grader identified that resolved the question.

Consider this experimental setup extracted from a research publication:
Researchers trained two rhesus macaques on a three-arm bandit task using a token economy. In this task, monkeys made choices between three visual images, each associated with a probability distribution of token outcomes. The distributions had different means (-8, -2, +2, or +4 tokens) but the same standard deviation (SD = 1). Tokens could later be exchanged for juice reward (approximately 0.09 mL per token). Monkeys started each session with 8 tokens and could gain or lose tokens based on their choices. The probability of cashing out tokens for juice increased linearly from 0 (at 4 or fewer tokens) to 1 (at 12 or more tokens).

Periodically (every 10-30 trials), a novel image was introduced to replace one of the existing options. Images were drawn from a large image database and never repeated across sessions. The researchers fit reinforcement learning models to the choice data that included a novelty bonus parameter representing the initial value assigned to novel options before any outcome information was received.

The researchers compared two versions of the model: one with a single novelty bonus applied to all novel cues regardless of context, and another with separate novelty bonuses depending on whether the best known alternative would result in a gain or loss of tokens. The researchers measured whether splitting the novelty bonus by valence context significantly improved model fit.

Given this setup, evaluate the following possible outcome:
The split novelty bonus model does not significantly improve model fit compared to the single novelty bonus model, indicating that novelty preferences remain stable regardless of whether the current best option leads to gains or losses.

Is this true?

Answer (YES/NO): YES